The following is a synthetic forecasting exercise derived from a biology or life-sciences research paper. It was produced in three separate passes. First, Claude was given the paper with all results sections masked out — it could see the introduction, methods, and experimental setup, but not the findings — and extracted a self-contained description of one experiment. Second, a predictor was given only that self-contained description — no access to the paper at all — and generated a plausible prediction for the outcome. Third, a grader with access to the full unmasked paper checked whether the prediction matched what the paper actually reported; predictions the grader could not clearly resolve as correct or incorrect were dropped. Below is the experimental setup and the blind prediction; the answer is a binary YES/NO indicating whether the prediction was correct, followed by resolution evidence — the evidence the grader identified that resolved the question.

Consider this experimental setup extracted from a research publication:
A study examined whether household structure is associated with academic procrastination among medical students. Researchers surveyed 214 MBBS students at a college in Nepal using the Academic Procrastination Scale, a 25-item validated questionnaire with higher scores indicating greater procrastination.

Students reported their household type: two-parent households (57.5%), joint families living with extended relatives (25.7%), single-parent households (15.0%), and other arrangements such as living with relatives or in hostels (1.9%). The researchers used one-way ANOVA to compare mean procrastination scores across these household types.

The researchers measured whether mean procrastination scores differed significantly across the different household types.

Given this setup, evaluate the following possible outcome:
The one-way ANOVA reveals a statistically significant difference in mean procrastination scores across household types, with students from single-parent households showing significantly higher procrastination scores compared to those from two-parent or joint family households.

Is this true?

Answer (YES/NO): NO